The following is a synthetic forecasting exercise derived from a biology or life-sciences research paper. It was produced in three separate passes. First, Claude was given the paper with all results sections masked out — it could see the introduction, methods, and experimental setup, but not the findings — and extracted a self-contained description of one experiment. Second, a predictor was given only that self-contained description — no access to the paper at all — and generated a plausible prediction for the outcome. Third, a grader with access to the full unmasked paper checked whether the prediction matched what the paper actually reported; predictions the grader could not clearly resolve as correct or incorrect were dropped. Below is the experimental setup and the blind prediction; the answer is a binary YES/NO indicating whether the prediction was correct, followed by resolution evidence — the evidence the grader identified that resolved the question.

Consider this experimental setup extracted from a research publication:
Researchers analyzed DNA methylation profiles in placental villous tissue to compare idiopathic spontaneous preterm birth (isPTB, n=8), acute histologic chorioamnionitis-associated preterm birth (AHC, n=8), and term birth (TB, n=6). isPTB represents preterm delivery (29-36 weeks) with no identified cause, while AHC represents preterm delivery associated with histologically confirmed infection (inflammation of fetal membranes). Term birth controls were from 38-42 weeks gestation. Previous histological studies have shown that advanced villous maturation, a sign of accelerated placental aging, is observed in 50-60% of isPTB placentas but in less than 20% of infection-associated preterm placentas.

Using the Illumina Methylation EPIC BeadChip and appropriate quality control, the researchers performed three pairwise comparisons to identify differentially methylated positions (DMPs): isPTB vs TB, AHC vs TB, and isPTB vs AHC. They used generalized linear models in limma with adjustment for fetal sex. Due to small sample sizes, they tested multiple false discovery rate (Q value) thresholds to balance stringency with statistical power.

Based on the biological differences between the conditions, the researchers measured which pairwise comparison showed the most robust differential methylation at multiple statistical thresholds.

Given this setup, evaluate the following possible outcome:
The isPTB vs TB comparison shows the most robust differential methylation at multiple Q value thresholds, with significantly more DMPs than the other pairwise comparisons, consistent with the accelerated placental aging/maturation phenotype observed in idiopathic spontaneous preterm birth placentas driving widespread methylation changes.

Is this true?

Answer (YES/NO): NO